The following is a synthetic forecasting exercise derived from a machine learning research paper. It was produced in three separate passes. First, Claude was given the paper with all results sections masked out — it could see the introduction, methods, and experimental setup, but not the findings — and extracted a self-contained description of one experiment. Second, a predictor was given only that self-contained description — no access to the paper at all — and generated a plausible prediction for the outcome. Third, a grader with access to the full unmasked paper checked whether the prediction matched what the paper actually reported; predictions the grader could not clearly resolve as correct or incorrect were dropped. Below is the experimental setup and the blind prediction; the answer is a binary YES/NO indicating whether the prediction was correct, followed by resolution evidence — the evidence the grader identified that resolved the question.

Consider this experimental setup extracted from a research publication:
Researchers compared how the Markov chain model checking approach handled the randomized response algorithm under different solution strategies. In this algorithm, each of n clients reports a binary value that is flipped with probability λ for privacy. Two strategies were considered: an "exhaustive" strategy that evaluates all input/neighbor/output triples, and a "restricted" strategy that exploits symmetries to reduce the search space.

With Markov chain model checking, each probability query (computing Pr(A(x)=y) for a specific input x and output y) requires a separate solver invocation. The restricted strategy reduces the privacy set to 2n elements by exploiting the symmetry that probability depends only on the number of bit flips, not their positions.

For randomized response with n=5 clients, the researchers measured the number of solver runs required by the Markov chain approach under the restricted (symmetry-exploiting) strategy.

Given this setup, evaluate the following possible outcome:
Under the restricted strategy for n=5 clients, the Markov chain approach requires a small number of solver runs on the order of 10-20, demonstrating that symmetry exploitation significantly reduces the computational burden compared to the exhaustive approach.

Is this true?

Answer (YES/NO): NO